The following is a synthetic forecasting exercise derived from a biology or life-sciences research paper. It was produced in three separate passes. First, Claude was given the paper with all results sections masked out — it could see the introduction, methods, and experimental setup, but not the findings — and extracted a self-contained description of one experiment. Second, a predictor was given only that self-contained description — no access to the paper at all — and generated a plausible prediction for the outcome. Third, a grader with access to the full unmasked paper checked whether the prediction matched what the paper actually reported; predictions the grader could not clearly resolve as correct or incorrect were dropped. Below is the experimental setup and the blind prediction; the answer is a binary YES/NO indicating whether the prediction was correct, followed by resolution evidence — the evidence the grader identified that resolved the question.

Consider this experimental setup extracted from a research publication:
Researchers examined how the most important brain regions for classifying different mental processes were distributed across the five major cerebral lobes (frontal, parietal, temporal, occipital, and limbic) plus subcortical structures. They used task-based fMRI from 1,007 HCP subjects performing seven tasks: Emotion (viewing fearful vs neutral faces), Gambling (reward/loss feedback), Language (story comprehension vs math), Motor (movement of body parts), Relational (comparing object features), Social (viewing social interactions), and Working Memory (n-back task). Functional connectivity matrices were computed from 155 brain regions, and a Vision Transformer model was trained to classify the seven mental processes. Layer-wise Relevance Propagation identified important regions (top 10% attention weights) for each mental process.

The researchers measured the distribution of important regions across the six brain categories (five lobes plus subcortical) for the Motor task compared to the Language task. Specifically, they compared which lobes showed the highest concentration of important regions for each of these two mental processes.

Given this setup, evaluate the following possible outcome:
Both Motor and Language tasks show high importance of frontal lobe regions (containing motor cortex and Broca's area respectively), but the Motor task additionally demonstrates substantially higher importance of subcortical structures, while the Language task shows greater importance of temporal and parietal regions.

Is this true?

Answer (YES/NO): NO